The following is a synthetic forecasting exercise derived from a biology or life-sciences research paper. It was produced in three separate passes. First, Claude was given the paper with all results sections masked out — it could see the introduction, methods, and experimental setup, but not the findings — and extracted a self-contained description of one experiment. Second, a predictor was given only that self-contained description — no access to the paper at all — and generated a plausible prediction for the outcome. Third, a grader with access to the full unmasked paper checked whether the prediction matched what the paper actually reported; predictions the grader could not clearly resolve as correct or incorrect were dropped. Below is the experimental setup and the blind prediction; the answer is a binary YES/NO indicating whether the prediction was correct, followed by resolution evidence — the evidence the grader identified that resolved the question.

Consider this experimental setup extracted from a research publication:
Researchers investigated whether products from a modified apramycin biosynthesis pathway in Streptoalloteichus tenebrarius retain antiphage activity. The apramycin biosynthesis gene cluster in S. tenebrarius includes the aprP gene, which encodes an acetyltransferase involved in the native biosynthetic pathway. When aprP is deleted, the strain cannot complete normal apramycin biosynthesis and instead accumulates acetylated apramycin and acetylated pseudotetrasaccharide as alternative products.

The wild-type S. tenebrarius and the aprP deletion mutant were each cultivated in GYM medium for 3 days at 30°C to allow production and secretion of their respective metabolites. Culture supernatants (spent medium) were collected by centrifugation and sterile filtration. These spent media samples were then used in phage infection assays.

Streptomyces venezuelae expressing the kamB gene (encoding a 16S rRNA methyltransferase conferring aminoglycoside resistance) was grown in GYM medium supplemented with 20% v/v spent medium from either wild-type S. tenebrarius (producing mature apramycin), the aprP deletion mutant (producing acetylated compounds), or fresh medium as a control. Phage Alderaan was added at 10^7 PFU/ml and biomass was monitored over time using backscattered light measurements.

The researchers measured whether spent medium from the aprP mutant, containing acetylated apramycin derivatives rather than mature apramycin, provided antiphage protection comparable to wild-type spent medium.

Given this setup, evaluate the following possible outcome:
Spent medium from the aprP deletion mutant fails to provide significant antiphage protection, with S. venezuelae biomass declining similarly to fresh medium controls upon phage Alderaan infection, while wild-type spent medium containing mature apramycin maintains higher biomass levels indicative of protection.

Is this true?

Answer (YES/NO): YES